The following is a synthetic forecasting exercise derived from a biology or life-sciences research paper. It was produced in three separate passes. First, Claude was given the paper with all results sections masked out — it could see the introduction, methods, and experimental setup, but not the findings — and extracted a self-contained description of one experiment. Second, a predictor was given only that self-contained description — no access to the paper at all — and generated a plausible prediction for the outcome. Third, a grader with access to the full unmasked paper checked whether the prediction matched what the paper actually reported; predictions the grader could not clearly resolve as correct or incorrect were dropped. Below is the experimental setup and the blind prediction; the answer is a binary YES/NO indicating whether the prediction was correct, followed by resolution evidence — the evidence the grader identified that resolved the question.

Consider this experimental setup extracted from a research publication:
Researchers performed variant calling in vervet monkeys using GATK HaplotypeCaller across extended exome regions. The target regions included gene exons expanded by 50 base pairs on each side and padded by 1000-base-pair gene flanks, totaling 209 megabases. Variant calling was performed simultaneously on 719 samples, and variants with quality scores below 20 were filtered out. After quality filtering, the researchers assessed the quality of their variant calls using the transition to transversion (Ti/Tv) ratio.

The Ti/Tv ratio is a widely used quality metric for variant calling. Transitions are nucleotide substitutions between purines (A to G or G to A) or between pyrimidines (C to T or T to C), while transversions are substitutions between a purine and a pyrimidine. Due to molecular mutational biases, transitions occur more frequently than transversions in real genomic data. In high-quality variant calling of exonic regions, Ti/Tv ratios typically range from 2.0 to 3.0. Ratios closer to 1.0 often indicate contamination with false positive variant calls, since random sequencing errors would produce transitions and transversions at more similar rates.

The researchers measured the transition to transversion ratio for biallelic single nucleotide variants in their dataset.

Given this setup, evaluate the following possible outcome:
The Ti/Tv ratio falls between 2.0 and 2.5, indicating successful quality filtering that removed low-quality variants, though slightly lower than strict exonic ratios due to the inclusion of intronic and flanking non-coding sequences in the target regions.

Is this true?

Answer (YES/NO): YES